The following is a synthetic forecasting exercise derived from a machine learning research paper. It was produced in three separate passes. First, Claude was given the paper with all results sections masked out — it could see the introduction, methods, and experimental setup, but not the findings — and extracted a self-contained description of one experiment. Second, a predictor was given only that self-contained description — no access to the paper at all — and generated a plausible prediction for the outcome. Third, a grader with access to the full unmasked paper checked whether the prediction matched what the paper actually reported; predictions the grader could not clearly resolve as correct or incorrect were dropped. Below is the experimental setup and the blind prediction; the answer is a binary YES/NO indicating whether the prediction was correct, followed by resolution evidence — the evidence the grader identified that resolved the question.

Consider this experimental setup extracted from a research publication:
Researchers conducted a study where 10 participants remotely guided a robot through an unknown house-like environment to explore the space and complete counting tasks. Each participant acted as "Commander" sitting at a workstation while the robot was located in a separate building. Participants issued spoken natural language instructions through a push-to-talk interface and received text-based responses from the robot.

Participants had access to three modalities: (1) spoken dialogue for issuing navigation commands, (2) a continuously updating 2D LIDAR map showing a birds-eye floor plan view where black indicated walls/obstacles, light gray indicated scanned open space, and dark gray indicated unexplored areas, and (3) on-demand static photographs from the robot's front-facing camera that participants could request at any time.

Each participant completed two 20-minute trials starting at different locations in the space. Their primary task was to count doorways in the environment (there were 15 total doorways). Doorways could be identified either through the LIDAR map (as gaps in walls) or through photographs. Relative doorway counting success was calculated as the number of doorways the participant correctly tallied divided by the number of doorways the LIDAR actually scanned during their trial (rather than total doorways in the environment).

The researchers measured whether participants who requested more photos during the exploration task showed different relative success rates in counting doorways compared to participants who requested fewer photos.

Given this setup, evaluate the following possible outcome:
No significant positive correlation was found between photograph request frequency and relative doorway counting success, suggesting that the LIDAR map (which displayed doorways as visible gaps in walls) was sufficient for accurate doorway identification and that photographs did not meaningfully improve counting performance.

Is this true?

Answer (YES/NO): NO